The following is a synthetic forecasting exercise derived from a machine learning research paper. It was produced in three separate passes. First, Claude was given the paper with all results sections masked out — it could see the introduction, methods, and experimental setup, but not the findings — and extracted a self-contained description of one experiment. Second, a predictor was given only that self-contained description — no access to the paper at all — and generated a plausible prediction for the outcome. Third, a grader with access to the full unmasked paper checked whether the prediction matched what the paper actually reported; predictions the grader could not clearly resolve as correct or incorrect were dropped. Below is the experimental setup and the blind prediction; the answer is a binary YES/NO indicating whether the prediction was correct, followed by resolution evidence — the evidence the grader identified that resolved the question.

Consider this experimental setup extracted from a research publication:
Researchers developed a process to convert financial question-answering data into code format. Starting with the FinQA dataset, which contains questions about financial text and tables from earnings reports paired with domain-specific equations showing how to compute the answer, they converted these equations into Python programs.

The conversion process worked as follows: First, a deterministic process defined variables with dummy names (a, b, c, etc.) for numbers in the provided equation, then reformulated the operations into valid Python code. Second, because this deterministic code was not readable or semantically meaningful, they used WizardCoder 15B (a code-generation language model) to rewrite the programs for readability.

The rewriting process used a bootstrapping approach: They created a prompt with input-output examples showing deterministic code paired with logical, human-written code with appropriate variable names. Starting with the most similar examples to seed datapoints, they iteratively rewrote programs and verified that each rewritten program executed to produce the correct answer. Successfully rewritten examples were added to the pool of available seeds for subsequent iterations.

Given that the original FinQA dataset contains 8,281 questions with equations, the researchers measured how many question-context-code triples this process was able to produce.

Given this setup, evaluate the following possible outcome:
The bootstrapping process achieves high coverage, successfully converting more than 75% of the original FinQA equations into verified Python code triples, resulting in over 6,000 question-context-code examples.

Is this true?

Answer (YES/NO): NO